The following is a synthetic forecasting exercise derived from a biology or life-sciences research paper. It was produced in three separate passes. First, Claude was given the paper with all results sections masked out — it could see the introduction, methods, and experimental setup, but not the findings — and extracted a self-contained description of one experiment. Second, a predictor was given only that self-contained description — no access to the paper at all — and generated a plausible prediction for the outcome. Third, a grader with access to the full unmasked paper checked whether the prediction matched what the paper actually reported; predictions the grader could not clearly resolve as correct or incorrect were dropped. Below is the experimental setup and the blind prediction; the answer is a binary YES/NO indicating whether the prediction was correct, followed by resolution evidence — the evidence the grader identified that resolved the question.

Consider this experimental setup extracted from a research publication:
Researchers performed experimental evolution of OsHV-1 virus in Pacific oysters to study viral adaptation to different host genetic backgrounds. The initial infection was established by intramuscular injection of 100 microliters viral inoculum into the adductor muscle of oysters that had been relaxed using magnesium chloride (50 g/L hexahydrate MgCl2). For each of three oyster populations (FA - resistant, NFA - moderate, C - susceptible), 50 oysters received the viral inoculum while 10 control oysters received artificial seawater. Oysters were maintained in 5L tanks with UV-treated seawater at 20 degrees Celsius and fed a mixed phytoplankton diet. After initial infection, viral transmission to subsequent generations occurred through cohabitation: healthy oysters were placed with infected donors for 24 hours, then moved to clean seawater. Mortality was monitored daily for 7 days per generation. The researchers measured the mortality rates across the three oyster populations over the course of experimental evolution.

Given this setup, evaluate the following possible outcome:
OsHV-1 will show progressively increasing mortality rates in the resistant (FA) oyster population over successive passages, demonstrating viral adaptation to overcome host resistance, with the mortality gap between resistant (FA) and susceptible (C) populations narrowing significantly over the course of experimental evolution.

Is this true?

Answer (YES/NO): NO